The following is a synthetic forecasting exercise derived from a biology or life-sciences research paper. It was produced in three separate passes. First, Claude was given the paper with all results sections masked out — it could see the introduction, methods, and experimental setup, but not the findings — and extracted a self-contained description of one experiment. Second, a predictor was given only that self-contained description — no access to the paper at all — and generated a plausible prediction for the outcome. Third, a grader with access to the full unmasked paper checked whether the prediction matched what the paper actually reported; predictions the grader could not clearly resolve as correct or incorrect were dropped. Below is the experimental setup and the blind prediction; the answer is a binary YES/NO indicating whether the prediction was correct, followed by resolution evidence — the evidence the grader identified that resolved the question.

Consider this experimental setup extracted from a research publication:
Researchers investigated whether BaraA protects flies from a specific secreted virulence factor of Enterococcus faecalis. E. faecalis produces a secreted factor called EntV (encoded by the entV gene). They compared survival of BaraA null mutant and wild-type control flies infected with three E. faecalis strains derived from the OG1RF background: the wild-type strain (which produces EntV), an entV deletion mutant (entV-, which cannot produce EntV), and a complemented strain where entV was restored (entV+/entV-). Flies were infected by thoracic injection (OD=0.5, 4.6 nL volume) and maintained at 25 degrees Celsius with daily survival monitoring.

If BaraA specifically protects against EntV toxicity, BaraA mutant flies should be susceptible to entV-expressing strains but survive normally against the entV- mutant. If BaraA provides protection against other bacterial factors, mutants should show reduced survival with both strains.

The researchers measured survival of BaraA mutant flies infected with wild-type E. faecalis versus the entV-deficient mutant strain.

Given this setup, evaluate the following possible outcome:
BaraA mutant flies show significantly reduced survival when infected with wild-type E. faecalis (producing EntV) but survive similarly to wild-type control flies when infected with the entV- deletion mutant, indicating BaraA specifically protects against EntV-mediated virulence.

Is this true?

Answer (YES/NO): YES